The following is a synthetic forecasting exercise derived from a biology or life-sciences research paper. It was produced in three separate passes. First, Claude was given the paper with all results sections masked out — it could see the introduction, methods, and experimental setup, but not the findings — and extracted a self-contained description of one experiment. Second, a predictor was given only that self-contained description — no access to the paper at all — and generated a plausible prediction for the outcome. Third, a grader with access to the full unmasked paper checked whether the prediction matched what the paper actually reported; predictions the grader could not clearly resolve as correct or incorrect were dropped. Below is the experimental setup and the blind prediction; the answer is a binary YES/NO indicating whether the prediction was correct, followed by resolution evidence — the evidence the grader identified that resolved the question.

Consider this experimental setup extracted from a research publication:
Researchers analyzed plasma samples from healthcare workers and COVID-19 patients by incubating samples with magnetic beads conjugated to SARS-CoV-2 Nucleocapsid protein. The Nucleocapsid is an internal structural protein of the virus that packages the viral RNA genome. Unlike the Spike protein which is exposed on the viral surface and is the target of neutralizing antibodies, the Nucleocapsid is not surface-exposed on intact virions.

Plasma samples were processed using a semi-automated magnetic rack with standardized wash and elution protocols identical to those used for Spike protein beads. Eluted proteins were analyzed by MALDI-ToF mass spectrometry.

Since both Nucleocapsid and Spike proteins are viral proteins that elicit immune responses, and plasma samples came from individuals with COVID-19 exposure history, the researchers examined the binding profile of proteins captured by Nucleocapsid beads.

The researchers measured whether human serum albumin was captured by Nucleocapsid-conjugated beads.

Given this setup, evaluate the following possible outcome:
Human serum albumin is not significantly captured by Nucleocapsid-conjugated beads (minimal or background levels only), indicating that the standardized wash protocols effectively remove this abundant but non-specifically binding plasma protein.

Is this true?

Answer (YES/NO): YES